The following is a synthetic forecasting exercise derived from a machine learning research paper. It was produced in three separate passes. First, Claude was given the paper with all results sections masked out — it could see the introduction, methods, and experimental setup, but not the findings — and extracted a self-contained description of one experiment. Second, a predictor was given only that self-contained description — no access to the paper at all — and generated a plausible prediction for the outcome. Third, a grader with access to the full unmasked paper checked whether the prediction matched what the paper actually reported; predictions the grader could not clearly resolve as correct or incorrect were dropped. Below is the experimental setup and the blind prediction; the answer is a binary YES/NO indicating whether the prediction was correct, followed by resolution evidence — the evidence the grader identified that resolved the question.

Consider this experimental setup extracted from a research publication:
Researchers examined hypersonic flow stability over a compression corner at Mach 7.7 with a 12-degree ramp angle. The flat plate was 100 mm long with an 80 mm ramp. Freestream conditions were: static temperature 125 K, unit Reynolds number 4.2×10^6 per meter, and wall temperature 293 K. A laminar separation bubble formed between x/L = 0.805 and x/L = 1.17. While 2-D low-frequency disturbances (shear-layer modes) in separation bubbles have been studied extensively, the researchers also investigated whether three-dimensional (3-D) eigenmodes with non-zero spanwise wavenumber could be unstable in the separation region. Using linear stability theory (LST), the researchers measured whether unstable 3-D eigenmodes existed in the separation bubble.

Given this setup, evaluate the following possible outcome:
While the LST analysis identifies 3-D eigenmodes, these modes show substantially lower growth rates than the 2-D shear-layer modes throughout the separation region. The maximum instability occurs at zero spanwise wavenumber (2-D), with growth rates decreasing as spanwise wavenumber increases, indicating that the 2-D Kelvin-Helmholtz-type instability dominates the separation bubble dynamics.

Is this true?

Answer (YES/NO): NO